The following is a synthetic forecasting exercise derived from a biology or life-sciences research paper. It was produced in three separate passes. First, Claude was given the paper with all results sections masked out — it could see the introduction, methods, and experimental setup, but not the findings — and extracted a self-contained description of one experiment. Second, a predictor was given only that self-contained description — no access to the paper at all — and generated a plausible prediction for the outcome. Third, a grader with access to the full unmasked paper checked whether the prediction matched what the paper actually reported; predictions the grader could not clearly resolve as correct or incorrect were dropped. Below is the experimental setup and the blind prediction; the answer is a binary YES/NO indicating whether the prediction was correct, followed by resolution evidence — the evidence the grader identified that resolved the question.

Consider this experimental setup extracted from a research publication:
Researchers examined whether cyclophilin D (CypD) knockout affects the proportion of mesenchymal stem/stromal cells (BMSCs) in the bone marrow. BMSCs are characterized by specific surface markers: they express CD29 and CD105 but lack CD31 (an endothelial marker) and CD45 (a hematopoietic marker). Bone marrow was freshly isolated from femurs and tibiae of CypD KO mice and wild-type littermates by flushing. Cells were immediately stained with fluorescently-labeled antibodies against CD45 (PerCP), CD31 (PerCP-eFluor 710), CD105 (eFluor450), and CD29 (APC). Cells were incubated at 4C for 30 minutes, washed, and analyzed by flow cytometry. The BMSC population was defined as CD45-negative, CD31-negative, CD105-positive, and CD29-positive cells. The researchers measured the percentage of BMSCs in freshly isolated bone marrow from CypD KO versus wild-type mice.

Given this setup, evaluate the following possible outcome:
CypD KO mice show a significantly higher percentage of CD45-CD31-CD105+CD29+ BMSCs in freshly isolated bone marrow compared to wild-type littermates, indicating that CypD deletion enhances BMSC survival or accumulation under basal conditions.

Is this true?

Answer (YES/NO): NO